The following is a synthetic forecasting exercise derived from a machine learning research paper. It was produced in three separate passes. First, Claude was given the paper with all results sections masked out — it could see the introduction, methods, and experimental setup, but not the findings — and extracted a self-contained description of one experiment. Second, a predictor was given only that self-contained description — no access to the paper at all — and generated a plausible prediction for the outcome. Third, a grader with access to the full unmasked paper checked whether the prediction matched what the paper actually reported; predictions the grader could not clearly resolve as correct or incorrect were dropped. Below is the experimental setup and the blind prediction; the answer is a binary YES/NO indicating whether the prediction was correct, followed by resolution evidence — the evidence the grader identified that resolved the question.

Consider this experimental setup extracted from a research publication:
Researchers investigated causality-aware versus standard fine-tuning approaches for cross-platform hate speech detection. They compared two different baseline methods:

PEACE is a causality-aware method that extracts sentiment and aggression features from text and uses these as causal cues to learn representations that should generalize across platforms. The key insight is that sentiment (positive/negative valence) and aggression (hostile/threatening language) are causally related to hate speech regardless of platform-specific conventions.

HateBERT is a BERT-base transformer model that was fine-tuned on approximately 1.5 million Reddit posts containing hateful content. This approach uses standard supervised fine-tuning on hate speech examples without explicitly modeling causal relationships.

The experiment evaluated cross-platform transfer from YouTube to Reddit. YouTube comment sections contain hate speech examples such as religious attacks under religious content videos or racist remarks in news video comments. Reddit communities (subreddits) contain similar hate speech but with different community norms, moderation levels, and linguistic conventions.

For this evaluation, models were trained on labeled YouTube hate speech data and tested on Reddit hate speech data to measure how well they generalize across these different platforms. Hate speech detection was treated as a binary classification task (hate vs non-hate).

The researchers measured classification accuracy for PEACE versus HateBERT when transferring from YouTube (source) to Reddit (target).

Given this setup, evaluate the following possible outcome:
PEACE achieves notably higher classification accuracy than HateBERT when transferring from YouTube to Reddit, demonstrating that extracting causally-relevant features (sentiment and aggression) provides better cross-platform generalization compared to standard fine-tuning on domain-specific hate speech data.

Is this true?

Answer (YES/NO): YES